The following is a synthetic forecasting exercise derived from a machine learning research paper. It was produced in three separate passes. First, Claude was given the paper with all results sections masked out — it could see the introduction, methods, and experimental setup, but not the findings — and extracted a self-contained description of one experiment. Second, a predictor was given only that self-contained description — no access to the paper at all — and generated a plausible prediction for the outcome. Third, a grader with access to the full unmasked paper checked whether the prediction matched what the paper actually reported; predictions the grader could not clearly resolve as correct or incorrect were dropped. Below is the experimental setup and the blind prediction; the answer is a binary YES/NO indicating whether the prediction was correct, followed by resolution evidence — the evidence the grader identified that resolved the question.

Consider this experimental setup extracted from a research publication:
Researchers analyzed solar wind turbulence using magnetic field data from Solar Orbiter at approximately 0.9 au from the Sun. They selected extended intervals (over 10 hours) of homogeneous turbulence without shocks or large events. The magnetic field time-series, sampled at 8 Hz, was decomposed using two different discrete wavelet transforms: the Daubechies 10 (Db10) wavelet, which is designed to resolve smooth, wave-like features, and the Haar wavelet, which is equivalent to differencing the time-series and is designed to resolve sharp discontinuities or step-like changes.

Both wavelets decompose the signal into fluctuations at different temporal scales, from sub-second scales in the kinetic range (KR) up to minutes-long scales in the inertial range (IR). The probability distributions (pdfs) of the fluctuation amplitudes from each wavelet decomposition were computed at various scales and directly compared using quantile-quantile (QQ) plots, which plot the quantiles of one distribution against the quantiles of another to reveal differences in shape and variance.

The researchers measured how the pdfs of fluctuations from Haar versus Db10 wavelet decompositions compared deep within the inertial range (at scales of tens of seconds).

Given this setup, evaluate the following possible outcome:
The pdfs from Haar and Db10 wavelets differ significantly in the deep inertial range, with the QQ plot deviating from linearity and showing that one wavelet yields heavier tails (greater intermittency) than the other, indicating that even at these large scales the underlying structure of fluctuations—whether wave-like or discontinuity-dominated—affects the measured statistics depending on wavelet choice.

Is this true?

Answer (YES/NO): NO